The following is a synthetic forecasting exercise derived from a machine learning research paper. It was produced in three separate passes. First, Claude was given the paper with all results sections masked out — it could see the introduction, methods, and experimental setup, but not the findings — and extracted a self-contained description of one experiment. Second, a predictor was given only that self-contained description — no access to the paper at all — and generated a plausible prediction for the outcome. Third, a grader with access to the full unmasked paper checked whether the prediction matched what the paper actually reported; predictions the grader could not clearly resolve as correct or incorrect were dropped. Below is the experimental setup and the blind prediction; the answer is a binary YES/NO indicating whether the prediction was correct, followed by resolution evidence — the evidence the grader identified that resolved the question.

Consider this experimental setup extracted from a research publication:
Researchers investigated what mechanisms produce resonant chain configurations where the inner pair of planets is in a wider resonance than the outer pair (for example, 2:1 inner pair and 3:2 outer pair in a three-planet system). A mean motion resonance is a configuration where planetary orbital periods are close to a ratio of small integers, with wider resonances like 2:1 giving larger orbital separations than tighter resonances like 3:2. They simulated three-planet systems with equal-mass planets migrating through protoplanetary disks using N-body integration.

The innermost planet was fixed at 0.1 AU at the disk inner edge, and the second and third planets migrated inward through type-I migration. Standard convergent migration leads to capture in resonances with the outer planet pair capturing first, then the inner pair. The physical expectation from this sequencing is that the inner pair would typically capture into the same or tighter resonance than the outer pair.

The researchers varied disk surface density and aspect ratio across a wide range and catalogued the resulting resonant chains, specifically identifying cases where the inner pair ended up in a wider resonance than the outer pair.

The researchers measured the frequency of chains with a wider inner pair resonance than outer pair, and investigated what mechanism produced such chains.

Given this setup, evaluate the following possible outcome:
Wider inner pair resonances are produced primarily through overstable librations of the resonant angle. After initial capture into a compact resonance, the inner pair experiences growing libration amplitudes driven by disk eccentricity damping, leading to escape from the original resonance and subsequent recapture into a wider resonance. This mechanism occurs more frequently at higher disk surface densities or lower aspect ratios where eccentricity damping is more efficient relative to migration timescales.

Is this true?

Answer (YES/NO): NO